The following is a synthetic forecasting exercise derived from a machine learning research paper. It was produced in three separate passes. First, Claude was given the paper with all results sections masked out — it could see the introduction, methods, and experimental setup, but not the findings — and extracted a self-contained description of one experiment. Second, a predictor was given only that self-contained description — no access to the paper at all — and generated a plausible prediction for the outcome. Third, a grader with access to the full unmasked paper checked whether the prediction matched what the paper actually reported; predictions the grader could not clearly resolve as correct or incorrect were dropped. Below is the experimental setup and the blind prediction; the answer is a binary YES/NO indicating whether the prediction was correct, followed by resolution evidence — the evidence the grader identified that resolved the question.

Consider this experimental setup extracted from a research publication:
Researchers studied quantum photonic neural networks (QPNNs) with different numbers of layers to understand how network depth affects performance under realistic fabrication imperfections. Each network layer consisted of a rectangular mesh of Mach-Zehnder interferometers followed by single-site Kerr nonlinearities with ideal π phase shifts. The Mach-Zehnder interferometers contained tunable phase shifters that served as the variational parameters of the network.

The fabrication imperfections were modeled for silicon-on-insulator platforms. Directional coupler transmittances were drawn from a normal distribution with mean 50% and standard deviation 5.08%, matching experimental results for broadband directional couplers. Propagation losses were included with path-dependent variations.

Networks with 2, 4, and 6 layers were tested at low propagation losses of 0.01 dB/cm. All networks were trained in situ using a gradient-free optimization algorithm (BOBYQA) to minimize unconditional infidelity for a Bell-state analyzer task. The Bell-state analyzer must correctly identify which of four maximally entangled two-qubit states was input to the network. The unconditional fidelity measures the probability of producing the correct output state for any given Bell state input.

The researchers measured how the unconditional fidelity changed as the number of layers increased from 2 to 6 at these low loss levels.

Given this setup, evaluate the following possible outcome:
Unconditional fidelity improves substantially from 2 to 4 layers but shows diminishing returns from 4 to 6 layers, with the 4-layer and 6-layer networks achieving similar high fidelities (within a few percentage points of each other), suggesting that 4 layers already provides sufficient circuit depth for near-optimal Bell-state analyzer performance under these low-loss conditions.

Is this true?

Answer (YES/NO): NO